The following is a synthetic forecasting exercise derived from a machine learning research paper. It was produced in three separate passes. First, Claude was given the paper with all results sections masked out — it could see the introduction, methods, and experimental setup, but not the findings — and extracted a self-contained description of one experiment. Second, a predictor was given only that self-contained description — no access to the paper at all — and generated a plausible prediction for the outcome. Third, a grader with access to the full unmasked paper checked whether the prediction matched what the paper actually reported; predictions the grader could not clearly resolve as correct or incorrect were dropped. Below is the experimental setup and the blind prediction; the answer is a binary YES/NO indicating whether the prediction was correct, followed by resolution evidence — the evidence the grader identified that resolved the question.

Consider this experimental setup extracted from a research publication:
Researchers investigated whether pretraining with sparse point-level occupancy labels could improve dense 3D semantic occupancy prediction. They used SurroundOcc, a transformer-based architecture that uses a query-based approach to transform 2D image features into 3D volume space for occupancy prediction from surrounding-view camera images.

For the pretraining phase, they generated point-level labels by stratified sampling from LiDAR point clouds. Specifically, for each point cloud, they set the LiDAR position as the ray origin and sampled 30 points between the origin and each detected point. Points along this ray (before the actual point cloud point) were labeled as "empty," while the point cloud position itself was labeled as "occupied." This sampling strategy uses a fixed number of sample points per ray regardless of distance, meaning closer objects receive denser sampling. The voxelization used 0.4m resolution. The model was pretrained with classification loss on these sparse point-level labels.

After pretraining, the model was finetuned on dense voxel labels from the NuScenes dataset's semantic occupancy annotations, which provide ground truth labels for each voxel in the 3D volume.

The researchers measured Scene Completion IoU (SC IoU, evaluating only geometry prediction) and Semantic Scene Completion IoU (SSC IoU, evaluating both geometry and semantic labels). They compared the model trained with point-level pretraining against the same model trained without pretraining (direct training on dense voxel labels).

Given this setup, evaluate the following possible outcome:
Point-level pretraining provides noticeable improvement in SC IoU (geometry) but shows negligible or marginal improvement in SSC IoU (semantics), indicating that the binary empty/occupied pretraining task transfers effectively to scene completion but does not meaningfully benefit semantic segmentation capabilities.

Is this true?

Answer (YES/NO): NO